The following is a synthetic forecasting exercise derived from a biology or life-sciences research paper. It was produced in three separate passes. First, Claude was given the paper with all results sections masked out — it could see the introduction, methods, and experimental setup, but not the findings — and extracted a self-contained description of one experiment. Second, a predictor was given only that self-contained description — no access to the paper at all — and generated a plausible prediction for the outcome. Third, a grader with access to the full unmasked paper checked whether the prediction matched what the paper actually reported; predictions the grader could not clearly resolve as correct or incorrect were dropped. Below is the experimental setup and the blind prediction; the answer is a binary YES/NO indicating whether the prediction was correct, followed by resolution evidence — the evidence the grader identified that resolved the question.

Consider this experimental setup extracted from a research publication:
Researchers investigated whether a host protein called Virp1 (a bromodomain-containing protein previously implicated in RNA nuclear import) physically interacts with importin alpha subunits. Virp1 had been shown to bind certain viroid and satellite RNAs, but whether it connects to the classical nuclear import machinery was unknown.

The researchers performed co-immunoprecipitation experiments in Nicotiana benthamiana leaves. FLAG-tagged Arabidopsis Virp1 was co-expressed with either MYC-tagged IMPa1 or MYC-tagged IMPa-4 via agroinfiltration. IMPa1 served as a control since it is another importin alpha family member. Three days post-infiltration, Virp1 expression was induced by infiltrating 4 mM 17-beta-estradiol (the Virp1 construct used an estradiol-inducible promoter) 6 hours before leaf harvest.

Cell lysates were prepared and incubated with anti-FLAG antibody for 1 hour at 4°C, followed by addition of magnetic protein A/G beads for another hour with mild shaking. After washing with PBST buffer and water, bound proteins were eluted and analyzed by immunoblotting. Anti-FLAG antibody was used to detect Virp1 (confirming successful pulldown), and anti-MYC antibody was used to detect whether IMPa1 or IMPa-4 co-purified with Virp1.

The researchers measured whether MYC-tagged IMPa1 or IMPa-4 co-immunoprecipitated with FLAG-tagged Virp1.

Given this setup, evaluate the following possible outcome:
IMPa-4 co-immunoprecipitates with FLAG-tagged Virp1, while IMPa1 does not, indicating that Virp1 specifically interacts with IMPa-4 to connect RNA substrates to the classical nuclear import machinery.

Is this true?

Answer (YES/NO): YES